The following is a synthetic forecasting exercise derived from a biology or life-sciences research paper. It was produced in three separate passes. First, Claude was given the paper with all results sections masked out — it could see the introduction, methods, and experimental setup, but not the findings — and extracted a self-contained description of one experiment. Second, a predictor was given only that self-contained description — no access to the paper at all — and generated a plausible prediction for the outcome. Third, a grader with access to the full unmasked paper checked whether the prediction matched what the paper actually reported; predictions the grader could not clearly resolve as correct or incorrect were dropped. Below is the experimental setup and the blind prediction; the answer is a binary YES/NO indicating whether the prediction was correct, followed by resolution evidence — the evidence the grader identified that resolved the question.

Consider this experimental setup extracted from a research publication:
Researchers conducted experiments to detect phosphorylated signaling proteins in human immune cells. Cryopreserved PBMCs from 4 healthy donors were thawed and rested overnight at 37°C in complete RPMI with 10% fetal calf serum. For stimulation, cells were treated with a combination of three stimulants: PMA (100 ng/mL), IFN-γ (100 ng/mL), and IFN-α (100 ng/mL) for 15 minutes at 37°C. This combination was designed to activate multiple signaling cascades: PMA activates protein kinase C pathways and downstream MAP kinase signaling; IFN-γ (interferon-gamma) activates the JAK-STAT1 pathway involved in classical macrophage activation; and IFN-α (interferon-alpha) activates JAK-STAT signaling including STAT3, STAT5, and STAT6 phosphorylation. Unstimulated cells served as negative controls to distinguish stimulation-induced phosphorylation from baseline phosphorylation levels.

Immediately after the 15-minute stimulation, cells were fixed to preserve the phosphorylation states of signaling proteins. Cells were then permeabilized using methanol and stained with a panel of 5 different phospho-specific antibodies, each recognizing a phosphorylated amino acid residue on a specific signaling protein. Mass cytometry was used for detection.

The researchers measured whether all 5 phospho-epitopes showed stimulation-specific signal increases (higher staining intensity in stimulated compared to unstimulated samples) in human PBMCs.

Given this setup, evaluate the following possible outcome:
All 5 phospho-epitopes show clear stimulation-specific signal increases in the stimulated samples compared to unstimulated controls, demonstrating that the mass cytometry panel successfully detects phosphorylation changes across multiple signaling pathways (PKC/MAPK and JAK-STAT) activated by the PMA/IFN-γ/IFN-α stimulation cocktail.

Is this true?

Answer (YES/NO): YES